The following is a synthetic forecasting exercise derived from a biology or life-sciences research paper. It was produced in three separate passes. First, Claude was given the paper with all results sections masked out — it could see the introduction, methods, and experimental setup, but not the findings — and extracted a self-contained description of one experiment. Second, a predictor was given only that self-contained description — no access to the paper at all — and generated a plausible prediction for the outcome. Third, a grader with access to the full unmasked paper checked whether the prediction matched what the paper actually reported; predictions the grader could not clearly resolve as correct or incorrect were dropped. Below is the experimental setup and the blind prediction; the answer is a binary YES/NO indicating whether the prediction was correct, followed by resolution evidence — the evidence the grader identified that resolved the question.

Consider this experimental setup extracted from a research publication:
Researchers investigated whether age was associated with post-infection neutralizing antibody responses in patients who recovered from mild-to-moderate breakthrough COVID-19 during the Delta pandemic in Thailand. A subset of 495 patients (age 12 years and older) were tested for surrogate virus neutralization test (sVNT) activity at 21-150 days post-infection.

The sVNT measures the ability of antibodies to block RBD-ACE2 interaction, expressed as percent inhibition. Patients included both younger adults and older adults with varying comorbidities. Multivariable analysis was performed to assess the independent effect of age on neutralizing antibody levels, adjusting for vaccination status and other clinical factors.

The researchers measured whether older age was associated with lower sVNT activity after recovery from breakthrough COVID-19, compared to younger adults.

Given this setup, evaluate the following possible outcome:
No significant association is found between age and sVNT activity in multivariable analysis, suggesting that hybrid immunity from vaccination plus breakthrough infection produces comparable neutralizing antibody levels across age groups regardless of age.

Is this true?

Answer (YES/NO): NO